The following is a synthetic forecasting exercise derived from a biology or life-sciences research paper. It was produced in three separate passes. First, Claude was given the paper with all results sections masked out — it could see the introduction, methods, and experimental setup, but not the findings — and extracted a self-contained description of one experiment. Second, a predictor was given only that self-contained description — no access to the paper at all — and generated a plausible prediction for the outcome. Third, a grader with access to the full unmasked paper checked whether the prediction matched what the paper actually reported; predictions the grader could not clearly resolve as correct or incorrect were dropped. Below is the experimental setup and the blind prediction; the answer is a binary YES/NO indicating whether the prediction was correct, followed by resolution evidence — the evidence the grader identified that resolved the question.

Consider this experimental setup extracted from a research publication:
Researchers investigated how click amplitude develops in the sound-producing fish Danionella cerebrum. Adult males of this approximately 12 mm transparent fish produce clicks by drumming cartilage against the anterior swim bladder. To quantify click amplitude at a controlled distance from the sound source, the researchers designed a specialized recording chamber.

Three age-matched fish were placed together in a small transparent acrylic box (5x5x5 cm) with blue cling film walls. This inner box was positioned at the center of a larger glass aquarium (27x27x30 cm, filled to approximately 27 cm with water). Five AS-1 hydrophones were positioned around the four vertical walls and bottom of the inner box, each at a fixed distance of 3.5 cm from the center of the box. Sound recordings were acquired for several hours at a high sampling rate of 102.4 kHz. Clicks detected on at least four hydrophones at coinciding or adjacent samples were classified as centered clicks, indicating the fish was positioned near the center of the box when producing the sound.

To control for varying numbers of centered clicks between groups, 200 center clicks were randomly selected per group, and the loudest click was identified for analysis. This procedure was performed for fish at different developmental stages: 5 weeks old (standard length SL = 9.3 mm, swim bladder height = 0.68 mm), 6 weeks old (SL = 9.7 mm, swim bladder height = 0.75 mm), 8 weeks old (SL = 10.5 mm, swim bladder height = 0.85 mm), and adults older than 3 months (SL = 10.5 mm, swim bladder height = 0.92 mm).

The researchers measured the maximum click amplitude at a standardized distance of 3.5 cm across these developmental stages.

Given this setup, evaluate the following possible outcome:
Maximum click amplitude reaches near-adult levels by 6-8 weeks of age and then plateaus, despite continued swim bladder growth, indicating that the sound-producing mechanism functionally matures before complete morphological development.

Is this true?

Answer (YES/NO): NO